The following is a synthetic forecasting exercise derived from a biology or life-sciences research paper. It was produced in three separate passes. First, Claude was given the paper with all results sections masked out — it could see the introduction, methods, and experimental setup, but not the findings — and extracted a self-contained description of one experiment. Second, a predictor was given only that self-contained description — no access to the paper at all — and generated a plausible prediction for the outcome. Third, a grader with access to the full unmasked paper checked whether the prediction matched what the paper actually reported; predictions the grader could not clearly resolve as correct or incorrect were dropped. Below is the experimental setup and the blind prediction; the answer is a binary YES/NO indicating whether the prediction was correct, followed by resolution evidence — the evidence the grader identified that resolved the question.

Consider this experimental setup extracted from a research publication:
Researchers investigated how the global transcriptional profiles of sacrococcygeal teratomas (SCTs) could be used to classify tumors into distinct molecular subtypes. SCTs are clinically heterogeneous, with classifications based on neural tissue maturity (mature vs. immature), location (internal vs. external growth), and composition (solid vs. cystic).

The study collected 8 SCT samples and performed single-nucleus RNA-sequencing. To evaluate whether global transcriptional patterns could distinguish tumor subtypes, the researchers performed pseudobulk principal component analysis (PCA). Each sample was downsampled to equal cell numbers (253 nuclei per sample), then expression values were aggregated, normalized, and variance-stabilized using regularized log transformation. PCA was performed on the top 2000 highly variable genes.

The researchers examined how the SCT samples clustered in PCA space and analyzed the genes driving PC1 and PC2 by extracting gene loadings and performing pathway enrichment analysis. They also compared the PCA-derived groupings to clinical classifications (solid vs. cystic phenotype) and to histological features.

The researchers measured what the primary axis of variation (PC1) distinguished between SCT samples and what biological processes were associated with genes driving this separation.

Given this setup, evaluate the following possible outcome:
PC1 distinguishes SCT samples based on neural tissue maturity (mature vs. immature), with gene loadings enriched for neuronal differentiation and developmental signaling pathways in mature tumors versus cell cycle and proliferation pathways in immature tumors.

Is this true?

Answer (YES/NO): NO